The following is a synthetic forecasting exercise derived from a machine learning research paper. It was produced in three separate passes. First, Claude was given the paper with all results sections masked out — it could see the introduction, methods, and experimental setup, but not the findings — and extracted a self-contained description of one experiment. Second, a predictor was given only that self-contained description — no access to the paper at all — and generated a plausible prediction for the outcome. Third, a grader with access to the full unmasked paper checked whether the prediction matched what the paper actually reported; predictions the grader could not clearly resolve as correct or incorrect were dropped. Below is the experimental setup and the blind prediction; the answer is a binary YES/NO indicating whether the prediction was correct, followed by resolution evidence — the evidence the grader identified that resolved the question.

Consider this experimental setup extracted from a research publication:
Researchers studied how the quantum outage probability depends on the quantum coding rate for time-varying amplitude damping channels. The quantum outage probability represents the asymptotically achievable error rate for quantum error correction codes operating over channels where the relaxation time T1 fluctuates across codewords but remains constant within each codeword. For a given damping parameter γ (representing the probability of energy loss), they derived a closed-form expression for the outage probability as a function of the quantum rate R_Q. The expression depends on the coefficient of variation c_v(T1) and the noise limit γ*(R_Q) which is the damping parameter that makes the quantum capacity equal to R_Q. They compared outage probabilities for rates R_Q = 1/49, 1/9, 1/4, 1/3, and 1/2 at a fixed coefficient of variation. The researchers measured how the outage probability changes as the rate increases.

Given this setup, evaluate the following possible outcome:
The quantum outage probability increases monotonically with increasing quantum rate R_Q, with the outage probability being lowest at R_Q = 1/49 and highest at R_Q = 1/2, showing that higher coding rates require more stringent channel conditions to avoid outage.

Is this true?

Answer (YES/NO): YES